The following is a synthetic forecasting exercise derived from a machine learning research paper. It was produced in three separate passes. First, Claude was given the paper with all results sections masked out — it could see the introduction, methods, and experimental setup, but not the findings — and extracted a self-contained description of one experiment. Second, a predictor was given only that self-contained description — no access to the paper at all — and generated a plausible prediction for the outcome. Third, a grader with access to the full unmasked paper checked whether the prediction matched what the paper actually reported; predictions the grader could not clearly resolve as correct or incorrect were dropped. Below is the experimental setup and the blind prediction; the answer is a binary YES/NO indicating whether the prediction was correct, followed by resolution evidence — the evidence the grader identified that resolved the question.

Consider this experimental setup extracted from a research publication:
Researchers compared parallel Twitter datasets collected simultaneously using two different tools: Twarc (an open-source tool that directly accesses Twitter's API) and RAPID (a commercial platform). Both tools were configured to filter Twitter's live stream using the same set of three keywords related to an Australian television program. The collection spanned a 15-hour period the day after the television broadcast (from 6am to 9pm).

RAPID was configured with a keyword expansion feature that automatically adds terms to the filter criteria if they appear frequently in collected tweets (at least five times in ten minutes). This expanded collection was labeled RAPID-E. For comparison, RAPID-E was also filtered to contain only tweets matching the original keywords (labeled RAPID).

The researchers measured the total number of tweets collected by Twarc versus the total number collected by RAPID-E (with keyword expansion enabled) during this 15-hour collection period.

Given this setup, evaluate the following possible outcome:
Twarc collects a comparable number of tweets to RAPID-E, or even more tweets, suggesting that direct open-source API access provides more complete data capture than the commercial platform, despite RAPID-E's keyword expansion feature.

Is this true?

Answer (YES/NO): NO